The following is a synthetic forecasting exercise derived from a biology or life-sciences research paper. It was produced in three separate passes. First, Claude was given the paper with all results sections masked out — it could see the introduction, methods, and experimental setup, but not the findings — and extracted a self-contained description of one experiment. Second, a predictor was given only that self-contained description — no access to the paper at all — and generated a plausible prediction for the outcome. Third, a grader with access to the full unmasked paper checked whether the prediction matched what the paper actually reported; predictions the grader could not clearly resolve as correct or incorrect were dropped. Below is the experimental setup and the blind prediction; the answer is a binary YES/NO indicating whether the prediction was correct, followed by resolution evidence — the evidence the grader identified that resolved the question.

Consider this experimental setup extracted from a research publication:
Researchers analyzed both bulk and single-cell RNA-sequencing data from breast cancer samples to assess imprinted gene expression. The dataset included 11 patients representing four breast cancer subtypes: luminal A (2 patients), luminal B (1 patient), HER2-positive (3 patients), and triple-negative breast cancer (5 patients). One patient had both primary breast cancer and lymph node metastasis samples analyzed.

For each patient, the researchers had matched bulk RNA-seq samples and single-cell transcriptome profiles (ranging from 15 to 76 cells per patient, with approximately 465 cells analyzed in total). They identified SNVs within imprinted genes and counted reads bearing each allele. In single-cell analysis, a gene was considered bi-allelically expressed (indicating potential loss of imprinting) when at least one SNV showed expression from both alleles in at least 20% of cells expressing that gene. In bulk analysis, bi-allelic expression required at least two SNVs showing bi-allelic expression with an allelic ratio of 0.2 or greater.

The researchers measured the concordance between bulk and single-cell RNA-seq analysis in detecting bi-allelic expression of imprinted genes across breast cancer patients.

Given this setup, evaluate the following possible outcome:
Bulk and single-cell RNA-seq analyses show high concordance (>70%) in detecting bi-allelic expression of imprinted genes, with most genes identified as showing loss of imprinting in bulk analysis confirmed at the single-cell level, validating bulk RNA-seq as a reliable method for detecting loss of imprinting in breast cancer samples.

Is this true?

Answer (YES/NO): NO